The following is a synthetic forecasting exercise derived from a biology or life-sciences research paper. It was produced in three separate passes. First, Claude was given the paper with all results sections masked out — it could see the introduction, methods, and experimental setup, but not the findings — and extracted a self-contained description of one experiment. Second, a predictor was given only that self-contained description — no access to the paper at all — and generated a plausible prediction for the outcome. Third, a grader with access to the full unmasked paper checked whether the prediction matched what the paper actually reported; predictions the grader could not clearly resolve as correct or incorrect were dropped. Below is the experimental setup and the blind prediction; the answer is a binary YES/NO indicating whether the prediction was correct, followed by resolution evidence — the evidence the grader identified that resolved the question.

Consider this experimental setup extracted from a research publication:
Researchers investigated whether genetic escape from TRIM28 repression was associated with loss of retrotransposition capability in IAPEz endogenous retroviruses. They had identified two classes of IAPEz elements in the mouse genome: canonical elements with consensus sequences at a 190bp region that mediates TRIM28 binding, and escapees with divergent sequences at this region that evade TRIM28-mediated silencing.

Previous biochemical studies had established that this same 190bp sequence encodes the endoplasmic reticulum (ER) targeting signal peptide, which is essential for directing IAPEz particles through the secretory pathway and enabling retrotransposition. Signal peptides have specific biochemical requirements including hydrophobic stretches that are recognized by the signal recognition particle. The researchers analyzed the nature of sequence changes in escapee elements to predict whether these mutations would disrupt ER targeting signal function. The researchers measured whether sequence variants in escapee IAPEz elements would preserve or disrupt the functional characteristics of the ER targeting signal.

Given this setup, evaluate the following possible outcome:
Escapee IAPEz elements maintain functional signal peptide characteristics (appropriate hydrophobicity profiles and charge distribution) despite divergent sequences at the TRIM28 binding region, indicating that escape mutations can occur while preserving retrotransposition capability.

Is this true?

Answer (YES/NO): NO